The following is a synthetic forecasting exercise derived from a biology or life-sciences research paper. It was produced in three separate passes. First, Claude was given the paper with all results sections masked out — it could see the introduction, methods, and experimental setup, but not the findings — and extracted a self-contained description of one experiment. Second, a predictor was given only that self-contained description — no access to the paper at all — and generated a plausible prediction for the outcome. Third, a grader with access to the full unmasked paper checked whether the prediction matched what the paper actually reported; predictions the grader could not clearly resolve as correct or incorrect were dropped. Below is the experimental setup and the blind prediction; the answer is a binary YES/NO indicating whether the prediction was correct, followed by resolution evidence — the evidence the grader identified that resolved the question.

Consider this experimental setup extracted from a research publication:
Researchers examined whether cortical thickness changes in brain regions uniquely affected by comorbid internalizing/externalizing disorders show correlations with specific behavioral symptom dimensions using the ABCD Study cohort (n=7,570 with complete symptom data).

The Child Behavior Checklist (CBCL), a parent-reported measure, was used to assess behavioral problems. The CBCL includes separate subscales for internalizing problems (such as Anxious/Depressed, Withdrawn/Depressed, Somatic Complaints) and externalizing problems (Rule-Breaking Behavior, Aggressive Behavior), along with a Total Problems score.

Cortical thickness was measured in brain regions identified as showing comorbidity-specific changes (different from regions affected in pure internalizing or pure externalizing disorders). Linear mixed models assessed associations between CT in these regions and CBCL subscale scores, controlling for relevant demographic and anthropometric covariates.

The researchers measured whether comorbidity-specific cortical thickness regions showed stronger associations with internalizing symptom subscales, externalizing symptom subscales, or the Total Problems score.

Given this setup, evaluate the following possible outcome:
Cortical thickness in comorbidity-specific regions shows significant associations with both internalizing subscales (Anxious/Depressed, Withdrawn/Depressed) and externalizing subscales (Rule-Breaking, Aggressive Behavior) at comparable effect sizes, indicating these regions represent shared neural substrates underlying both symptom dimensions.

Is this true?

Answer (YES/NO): NO